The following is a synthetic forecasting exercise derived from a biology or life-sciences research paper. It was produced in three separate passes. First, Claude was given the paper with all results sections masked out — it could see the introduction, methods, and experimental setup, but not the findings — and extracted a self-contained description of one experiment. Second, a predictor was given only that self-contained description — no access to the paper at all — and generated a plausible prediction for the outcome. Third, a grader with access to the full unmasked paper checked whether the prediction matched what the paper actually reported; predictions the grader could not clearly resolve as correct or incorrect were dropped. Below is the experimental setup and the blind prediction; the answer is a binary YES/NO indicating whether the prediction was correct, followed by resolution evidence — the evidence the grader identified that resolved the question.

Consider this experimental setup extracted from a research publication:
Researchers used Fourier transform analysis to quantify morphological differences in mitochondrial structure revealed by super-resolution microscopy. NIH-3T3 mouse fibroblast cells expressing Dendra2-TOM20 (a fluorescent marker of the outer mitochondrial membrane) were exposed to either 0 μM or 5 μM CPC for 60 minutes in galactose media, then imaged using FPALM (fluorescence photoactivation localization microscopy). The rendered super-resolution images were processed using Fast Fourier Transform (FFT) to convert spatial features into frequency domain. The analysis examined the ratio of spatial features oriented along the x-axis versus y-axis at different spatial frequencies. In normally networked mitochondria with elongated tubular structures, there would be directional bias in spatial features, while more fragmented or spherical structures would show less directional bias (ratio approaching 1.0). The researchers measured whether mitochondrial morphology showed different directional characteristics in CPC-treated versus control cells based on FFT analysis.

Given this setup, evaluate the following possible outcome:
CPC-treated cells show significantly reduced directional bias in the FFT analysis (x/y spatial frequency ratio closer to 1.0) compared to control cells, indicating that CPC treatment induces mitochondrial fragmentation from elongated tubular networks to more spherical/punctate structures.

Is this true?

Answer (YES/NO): NO